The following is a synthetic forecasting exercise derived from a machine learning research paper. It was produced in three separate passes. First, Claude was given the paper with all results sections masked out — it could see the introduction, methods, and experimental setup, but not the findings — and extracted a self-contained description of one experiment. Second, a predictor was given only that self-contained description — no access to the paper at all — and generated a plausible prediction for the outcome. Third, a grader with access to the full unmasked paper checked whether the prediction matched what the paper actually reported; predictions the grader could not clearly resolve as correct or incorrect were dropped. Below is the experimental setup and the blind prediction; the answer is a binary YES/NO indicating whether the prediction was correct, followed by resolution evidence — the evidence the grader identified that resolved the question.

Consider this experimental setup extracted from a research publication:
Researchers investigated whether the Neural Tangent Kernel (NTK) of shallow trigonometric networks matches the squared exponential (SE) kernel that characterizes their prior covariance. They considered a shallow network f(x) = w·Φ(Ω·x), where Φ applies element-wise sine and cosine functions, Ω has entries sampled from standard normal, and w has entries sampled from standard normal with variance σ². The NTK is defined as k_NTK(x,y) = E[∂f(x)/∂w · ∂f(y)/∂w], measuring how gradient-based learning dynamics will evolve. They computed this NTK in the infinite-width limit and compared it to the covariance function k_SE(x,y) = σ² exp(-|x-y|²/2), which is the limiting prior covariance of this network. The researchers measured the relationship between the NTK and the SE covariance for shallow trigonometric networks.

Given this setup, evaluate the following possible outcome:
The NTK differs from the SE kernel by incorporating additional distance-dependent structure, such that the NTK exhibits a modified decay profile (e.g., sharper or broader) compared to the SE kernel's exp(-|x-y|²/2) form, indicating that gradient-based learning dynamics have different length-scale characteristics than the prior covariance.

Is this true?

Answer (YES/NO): NO